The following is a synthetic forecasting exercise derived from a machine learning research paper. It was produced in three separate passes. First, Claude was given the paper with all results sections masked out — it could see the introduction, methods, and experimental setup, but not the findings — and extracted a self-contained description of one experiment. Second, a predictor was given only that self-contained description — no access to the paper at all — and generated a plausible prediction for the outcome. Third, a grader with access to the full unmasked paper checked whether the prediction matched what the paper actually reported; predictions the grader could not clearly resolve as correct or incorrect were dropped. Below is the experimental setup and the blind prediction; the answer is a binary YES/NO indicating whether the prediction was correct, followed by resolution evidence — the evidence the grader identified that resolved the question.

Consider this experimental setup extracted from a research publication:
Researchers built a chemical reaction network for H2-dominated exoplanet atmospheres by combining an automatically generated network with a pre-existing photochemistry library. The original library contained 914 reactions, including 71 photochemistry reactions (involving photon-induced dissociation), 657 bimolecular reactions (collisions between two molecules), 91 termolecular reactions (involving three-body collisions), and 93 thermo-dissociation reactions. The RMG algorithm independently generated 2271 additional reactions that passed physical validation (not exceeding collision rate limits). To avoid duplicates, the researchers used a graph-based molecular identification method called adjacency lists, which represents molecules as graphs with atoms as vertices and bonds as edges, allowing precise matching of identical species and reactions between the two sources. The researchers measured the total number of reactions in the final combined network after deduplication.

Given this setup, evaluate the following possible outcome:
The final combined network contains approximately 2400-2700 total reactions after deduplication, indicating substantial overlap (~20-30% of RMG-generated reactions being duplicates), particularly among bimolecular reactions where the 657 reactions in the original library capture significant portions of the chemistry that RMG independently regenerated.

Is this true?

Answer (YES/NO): YES